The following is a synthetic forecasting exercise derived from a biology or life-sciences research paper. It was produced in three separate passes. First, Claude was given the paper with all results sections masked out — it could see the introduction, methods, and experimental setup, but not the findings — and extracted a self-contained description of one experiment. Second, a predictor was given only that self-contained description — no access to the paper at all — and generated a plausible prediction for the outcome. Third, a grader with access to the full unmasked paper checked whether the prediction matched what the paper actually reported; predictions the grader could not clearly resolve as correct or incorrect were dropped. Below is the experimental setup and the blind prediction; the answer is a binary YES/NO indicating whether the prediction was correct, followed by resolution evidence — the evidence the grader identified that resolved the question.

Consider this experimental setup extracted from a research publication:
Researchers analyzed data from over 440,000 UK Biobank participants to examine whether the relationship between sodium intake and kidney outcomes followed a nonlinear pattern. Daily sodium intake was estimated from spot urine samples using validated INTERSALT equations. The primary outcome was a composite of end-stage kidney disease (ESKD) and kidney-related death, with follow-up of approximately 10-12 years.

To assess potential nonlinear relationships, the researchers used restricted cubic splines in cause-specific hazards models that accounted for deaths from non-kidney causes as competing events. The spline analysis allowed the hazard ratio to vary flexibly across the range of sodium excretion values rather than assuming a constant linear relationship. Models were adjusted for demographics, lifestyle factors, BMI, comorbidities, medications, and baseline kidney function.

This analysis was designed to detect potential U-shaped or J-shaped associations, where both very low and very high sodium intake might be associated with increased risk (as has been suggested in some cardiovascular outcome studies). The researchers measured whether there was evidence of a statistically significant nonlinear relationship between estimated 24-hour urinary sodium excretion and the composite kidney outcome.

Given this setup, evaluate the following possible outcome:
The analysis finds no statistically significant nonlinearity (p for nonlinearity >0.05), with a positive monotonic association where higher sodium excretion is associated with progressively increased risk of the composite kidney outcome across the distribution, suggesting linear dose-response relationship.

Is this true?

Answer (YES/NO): NO